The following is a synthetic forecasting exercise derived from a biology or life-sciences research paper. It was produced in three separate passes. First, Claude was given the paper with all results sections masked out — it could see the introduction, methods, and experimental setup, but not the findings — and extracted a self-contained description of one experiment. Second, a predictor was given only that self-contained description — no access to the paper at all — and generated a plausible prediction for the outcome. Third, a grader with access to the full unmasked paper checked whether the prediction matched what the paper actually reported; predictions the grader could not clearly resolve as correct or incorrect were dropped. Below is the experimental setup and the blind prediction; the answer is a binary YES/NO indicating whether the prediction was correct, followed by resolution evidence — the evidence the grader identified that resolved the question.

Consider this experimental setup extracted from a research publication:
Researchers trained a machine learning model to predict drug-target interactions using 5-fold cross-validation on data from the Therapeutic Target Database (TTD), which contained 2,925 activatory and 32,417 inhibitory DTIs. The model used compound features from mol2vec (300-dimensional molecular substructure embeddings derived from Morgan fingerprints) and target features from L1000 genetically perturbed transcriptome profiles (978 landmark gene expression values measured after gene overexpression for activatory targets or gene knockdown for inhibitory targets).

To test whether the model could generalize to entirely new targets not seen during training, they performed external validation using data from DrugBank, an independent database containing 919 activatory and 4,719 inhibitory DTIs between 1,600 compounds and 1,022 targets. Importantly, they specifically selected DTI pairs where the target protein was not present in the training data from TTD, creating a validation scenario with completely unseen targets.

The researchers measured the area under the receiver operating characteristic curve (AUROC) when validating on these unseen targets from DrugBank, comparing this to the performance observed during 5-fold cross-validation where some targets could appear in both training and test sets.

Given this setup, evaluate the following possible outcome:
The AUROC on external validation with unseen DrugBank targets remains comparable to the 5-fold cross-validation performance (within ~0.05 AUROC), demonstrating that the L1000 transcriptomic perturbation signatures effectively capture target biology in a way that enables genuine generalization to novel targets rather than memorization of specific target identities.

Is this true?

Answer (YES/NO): NO